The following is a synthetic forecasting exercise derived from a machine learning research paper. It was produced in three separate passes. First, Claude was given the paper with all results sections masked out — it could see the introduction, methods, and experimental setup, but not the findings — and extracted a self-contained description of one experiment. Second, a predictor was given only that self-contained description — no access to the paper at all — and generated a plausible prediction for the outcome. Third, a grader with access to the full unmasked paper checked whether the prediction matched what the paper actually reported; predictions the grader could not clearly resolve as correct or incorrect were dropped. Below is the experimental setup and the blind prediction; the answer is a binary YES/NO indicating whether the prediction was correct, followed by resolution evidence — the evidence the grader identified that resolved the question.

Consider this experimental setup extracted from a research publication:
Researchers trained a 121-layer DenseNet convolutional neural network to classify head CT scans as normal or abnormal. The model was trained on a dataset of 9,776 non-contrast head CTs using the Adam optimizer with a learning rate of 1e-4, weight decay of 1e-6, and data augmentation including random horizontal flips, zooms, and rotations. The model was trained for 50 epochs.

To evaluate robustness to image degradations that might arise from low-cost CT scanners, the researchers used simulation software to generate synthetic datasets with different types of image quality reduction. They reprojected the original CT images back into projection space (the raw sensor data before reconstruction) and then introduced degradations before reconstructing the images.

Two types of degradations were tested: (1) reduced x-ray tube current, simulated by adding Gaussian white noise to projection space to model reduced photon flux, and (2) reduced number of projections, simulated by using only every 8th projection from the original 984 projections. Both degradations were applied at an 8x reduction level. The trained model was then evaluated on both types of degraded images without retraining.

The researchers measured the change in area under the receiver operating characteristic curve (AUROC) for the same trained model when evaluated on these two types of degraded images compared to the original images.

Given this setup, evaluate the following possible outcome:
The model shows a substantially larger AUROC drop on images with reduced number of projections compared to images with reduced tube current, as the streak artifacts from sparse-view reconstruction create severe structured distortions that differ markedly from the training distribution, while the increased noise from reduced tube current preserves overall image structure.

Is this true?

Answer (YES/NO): NO